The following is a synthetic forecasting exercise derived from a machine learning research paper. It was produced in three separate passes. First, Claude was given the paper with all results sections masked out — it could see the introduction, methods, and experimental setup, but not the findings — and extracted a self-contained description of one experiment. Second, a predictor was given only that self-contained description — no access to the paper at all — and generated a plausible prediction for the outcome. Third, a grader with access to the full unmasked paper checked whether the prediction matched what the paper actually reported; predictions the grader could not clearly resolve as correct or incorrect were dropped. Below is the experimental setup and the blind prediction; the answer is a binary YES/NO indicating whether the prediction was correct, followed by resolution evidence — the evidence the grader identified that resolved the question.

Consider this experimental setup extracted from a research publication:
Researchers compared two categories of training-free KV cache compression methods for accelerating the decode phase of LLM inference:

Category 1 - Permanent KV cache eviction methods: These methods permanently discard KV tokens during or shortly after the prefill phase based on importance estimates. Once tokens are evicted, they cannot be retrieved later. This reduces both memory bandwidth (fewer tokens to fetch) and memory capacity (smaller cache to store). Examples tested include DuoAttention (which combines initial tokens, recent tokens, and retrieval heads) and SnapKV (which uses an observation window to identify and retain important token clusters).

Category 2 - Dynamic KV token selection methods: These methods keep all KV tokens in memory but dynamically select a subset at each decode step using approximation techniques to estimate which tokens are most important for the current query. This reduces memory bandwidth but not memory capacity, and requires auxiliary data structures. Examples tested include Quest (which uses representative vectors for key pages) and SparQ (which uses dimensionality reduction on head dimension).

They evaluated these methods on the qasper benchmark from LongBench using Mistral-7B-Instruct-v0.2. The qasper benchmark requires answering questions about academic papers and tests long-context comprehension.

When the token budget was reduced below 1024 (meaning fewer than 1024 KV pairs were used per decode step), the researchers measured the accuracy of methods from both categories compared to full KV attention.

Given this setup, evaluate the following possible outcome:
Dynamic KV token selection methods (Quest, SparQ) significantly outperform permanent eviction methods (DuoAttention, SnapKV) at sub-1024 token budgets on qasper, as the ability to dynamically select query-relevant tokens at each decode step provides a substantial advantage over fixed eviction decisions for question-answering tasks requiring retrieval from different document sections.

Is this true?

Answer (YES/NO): NO